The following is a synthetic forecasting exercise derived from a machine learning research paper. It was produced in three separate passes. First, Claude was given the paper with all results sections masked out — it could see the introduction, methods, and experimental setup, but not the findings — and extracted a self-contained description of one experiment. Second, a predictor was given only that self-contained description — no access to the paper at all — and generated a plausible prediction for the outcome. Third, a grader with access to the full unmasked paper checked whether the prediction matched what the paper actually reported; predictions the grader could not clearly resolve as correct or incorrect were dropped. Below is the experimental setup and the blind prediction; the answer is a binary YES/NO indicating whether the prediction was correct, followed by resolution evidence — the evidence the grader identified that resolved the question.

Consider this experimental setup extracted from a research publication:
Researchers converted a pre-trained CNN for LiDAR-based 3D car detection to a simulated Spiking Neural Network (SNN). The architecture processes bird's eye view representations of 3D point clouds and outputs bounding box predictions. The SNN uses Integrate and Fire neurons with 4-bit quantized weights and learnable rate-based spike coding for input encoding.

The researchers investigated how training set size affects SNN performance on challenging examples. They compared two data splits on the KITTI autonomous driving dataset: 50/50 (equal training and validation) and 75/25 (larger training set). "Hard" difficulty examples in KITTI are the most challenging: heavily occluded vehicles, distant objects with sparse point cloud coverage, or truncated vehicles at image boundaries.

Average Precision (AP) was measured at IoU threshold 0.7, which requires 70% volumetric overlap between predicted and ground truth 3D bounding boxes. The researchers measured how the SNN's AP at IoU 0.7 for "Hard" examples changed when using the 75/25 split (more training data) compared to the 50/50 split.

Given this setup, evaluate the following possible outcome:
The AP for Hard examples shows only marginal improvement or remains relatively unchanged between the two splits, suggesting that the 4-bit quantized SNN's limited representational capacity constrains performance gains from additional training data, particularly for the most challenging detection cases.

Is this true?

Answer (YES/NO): NO